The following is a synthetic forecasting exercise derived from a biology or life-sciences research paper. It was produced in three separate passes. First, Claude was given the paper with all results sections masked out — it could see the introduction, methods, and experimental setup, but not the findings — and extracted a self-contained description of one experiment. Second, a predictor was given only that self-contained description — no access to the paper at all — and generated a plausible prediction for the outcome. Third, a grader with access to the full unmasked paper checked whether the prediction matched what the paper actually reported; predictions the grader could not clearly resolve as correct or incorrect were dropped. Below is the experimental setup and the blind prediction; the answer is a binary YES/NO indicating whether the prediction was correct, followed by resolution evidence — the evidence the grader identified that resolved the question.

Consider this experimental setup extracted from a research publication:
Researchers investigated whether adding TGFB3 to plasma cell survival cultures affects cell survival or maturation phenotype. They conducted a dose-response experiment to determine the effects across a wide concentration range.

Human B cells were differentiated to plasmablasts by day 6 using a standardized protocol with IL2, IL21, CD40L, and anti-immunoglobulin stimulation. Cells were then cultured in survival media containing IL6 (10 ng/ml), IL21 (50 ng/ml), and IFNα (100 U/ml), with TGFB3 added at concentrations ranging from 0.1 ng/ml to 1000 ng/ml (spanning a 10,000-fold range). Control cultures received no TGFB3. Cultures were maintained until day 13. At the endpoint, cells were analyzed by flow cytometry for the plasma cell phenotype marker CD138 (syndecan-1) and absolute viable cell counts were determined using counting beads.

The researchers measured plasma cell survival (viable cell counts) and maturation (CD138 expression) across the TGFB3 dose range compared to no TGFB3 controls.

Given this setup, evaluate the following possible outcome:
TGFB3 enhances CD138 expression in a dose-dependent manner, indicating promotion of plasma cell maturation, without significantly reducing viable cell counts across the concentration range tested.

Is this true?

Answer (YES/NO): NO